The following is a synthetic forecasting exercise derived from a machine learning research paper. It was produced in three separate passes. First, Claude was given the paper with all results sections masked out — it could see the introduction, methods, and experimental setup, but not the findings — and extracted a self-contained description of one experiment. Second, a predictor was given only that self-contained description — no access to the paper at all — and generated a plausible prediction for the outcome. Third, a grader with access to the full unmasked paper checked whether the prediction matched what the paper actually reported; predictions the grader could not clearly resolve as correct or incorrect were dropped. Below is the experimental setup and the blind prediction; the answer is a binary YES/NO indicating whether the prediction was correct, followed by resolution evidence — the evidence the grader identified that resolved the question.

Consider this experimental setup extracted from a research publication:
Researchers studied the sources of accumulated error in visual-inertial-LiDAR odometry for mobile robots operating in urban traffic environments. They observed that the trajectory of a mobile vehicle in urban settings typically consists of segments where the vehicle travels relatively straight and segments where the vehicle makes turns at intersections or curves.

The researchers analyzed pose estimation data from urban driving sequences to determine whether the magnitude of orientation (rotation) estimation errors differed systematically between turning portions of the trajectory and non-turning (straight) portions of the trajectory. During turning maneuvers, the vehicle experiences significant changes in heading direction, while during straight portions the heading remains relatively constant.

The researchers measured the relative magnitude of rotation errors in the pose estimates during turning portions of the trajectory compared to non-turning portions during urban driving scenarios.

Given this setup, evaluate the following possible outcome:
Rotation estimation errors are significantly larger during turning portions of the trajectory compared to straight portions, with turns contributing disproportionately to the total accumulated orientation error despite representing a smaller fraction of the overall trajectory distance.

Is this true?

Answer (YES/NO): YES